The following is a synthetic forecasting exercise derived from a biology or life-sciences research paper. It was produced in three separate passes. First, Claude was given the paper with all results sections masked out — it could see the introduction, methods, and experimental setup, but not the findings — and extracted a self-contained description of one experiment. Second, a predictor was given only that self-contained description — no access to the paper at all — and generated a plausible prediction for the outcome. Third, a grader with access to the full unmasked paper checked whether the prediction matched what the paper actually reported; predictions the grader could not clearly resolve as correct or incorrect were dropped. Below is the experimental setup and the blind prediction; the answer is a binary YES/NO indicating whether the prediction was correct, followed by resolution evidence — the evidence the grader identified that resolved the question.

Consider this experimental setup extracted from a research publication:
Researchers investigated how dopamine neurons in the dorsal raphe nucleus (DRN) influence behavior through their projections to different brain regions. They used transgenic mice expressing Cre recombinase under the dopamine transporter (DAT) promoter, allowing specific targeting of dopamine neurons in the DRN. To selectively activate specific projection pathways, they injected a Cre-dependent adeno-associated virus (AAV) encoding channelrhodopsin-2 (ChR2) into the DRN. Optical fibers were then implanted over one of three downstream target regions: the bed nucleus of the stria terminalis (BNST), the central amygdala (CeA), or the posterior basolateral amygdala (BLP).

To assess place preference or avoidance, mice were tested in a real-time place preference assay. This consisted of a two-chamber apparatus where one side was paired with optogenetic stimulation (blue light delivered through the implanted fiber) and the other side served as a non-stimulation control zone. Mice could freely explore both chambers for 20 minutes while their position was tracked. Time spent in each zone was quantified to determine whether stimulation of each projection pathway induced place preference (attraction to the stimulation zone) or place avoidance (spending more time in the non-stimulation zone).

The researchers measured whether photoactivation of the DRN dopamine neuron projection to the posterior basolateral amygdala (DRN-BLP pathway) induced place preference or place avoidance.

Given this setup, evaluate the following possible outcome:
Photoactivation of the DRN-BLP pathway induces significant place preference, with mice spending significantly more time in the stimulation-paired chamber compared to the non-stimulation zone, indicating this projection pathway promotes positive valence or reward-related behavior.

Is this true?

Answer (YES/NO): NO